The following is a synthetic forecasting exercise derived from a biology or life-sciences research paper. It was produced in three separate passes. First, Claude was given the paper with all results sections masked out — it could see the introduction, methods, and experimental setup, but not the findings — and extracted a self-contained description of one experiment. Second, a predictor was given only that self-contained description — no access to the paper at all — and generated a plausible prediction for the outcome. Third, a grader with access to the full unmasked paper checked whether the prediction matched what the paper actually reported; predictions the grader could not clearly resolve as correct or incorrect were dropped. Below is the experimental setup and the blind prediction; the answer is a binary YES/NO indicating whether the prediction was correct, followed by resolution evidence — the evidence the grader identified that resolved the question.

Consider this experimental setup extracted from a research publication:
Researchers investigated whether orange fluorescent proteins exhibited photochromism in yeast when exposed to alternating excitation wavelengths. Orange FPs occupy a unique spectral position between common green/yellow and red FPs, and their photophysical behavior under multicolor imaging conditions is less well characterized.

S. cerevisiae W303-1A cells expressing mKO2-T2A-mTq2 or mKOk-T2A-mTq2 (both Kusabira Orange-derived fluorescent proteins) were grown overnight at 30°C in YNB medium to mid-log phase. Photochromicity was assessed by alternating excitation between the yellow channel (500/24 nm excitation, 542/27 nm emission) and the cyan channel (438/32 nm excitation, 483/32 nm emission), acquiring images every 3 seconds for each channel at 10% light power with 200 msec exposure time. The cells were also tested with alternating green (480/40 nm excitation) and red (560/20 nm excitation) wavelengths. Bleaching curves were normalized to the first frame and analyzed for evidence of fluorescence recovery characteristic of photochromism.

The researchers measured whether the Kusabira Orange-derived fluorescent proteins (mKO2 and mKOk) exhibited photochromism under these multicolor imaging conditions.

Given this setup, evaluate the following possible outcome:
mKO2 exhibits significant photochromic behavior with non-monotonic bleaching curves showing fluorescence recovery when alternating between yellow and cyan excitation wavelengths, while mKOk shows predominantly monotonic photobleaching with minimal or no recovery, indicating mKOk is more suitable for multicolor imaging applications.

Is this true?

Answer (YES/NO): NO